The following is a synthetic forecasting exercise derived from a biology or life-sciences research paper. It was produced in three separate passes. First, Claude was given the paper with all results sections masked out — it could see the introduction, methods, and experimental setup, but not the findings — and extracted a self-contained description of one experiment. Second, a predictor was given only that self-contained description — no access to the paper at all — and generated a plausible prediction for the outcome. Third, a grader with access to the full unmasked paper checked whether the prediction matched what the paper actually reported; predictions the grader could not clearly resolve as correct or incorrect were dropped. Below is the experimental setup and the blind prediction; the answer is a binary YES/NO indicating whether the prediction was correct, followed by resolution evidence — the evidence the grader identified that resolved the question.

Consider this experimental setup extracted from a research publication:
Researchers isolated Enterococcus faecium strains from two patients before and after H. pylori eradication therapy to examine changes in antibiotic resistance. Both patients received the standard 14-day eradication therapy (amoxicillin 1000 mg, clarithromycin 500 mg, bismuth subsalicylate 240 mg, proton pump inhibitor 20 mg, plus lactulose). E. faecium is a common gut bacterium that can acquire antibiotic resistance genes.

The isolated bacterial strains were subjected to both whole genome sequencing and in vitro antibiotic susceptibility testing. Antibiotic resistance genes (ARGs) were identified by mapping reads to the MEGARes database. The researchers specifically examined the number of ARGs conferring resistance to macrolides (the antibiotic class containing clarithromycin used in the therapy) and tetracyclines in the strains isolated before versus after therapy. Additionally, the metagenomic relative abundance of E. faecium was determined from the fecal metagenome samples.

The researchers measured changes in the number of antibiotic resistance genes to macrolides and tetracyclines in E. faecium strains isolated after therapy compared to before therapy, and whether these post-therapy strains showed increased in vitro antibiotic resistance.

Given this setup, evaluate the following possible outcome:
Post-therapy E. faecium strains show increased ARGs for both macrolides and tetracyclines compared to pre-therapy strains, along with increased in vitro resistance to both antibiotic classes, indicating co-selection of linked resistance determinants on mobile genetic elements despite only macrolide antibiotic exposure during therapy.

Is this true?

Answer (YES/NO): YES